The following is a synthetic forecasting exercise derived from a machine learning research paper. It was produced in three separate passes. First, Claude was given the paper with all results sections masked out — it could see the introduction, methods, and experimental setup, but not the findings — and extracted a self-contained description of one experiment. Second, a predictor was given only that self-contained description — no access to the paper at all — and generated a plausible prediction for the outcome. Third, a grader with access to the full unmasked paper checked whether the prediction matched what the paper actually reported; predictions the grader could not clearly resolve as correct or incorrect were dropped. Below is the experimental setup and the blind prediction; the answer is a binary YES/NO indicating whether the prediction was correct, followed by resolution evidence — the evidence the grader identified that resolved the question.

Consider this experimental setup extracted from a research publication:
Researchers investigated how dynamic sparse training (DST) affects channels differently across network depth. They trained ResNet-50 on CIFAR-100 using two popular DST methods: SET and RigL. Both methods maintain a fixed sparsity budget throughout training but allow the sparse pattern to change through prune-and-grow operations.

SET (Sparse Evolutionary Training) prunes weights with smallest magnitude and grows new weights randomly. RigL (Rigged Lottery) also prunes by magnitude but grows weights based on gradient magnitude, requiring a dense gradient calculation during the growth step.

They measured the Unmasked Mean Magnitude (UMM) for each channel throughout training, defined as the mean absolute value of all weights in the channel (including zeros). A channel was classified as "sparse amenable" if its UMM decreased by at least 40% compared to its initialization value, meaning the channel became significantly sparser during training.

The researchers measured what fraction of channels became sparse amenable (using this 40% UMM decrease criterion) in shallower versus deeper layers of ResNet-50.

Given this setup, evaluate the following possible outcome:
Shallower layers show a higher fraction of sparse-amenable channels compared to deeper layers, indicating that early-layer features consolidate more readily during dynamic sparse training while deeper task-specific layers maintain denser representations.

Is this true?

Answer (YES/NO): NO